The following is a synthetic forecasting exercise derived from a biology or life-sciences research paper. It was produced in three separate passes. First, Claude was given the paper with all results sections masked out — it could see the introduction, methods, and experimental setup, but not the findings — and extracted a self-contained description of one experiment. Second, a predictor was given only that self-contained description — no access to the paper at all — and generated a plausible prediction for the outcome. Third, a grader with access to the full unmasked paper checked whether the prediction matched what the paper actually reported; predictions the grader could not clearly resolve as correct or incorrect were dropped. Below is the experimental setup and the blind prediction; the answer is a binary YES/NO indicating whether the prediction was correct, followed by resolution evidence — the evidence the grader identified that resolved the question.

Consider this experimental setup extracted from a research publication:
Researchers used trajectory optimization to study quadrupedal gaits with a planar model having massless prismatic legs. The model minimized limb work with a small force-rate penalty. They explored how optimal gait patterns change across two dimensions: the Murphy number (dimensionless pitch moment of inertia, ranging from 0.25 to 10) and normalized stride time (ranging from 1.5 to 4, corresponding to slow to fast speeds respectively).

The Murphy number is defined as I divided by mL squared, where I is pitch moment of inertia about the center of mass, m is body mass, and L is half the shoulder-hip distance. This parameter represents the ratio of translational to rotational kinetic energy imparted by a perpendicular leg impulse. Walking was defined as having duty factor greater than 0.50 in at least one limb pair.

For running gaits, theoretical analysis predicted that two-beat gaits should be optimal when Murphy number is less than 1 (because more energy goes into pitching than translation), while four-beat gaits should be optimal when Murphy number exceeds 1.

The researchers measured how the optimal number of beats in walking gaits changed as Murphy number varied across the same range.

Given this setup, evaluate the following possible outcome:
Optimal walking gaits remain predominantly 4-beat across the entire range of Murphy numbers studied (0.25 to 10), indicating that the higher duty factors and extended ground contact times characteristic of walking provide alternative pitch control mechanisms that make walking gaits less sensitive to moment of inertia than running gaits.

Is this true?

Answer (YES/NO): NO